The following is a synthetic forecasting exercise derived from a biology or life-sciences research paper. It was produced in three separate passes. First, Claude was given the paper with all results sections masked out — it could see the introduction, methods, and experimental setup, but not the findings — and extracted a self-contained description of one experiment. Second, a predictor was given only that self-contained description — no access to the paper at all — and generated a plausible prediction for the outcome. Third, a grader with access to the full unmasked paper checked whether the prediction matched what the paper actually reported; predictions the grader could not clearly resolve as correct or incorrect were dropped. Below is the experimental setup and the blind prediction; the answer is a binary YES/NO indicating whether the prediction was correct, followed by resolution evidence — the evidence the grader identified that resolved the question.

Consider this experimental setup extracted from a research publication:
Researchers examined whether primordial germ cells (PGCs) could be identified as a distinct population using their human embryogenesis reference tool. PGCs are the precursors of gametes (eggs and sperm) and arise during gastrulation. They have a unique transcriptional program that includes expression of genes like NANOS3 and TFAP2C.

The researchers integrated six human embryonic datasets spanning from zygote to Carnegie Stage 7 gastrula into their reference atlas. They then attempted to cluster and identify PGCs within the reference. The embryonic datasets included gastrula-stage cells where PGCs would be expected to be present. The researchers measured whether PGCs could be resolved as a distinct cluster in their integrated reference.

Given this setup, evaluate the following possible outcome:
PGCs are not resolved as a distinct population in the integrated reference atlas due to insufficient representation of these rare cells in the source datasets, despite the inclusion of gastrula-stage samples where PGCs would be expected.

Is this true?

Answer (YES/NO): YES